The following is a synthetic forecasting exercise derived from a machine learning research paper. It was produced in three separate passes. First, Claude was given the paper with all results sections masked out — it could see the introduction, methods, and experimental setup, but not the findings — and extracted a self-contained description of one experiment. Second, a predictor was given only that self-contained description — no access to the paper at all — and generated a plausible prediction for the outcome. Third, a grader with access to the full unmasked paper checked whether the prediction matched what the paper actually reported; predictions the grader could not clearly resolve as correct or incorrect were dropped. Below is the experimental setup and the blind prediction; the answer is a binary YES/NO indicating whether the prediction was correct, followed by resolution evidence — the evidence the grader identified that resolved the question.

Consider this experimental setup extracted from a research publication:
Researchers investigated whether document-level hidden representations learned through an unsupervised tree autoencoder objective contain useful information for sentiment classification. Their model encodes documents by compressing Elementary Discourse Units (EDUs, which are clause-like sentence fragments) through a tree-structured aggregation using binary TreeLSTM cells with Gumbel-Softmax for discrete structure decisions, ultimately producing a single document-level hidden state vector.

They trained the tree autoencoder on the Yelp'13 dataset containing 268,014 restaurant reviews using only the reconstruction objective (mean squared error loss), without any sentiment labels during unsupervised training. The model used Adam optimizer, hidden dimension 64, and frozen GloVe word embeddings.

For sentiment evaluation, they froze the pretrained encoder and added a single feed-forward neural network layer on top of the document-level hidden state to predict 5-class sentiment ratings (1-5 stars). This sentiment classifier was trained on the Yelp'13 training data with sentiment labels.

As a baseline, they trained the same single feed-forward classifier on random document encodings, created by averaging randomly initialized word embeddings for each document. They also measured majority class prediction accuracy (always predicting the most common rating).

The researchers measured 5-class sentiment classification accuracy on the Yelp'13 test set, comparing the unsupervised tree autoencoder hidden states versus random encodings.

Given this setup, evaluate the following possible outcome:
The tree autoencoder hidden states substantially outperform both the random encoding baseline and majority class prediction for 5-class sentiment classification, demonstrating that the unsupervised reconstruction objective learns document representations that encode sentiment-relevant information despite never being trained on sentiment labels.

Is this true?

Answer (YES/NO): NO